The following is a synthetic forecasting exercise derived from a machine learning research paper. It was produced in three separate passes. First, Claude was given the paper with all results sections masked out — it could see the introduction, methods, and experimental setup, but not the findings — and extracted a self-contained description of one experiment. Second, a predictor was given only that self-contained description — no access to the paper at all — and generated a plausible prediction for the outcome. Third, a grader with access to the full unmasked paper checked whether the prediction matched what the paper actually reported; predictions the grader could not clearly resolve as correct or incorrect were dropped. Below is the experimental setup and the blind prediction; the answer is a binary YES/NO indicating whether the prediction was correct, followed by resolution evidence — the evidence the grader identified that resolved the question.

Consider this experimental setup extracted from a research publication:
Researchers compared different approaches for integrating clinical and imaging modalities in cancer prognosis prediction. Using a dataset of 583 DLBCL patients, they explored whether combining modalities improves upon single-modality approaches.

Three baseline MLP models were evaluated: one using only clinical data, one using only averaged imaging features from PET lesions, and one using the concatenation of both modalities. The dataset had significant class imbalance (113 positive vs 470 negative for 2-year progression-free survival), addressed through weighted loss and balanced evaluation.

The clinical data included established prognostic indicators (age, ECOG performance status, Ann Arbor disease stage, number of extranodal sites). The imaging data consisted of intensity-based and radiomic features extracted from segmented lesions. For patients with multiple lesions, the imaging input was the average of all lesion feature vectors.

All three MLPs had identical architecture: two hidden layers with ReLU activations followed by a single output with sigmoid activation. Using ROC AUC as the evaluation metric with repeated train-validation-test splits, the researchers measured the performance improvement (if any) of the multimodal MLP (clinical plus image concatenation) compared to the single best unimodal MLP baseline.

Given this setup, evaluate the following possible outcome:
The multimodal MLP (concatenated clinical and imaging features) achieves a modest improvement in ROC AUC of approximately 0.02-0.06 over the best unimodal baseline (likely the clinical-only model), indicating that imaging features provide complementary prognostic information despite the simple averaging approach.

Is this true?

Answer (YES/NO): NO